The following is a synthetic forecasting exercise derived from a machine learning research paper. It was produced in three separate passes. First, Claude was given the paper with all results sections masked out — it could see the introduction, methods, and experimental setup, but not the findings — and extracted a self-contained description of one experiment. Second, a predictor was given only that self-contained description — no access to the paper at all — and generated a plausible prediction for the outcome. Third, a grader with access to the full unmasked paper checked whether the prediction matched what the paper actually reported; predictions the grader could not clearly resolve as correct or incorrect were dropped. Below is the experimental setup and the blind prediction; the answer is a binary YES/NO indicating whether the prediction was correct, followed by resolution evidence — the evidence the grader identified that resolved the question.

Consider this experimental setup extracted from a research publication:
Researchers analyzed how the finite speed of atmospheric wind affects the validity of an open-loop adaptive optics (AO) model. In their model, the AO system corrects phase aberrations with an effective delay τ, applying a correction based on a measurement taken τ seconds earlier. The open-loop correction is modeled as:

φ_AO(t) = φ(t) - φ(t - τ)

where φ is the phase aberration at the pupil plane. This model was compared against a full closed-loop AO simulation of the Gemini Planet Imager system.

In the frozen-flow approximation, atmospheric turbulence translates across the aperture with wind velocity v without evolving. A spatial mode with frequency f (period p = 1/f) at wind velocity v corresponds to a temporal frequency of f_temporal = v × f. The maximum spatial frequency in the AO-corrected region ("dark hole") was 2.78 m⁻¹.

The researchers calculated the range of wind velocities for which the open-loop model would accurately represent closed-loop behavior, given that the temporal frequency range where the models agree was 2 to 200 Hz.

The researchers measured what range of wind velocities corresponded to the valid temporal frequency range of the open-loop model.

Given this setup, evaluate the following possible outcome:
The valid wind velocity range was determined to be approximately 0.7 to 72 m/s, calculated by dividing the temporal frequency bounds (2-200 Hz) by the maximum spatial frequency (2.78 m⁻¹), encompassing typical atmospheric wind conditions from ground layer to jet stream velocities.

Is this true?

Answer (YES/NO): NO